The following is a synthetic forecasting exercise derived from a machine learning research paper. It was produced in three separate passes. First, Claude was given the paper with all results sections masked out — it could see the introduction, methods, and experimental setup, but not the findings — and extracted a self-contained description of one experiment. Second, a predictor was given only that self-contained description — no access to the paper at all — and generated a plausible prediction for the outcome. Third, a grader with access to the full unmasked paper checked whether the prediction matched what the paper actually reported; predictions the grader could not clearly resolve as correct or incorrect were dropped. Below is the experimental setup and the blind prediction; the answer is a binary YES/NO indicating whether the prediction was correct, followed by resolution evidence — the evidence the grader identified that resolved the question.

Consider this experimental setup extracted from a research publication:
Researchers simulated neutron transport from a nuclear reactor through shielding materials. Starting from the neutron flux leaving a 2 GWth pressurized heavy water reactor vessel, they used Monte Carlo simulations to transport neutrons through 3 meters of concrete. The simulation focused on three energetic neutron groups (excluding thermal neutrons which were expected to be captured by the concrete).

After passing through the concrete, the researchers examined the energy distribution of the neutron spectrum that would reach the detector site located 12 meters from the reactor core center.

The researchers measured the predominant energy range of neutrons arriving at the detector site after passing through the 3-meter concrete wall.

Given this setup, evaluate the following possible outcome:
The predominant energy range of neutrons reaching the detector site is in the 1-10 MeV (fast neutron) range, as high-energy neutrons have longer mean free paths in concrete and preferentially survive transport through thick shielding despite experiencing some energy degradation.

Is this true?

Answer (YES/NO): NO